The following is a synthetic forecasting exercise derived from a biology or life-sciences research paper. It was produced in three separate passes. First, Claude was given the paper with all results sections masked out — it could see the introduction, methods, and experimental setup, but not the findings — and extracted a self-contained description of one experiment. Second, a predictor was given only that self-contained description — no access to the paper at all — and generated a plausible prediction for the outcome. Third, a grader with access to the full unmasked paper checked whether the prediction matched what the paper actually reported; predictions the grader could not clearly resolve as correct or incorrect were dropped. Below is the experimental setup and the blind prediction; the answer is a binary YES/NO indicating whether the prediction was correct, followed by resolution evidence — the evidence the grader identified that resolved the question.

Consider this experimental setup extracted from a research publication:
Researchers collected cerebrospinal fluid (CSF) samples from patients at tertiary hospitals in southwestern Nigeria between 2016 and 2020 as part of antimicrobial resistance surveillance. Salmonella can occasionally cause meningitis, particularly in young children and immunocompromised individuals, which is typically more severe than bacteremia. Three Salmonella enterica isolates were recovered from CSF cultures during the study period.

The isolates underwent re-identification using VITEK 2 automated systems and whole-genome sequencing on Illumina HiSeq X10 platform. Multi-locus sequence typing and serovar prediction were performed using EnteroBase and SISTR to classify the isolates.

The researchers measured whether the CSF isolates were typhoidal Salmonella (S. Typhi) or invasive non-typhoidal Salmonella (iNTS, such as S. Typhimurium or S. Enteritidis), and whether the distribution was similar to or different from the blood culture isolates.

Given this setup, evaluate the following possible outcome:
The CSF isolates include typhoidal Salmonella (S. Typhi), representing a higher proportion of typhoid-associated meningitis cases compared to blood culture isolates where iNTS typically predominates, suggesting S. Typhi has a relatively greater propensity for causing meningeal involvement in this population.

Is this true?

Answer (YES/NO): NO